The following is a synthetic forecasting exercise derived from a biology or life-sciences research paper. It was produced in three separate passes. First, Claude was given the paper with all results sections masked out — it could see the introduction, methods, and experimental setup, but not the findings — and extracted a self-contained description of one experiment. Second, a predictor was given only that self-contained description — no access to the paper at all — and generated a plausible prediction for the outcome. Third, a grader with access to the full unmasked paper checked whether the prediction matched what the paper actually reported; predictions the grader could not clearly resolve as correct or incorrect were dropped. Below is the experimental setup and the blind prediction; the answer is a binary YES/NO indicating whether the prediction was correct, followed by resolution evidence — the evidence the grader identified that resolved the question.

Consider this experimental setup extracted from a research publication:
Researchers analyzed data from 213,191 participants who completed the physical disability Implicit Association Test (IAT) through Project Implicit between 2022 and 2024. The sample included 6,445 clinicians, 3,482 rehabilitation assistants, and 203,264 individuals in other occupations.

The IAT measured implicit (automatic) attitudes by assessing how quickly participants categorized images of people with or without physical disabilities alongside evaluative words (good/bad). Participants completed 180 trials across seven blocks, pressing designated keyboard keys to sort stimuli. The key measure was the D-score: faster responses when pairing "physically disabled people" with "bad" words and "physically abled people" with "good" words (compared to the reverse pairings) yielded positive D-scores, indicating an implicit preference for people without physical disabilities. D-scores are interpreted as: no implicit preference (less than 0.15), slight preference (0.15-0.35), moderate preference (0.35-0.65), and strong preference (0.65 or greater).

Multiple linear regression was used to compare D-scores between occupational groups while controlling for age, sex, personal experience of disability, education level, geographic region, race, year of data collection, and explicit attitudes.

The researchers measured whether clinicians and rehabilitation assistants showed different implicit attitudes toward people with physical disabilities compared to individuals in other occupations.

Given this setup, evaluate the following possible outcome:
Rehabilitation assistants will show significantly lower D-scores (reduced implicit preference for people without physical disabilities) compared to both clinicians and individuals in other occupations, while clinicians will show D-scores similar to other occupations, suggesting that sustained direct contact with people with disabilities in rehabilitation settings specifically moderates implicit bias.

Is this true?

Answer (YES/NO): NO